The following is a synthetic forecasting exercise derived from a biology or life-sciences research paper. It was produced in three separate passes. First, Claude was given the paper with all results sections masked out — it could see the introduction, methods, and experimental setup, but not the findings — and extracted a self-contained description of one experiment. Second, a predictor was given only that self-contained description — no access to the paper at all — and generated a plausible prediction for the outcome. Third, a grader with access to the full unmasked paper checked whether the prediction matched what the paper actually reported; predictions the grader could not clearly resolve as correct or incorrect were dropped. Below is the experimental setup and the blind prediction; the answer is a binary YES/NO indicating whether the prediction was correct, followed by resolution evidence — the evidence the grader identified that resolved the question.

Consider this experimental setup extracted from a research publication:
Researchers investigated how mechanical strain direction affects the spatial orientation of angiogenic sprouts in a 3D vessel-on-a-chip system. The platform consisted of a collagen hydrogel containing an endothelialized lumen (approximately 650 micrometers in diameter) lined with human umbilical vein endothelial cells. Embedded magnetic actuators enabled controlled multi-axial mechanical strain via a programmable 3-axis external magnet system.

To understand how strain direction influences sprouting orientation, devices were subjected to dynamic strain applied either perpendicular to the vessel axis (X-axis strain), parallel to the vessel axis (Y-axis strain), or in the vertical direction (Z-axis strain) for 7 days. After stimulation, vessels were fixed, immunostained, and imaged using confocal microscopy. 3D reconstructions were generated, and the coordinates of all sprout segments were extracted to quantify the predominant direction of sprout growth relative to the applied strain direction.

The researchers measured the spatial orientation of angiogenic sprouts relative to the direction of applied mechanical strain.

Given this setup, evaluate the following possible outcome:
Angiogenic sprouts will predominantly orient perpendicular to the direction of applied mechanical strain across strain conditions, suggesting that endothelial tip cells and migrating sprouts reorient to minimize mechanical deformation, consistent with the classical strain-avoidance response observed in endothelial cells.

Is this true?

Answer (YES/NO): NO